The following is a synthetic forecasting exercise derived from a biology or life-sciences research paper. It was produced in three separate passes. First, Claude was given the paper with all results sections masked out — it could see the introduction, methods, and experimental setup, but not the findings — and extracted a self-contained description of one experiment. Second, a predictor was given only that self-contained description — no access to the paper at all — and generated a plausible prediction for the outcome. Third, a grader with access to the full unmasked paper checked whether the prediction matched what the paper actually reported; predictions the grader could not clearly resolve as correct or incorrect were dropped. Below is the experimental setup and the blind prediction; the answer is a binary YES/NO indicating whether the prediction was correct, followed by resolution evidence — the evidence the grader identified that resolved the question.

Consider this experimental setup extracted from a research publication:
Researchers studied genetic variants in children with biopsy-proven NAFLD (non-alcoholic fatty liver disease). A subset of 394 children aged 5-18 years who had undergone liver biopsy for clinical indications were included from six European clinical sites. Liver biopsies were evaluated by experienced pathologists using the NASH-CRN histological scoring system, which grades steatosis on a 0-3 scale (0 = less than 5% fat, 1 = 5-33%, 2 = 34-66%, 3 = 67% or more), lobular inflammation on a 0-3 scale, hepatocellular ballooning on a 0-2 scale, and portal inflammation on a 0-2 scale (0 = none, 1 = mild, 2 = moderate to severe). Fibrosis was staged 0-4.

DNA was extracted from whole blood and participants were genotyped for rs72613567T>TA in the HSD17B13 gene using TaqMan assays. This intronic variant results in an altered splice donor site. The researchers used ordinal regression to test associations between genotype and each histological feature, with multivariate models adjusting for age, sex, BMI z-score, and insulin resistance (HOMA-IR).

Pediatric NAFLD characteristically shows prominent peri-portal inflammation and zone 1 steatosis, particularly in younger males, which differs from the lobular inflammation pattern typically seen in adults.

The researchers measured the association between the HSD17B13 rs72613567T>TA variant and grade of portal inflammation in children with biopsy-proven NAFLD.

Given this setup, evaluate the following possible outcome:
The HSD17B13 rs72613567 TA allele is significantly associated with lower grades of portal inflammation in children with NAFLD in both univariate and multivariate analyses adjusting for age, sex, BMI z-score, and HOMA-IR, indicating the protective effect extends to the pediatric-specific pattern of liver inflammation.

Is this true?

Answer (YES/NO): YES